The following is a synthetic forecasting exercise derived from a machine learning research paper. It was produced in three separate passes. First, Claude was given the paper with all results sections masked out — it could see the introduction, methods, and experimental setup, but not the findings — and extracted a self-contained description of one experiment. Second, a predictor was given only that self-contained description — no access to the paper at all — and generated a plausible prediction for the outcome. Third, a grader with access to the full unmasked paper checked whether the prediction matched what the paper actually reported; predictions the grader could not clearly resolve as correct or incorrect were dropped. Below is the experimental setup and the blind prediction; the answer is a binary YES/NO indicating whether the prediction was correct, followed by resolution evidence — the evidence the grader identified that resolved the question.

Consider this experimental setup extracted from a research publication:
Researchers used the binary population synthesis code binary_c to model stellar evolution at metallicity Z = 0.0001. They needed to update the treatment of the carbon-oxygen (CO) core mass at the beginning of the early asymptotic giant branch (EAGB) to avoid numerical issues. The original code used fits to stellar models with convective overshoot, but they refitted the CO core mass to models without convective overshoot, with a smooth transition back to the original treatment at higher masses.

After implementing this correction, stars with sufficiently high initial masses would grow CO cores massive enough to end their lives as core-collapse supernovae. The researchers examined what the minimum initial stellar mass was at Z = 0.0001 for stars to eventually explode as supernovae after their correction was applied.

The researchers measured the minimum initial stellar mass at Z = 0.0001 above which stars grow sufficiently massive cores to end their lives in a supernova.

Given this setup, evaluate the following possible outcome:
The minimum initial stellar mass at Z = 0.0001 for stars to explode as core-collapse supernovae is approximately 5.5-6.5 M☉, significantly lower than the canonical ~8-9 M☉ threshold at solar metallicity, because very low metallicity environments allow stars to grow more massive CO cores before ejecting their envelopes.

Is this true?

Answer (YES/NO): YES